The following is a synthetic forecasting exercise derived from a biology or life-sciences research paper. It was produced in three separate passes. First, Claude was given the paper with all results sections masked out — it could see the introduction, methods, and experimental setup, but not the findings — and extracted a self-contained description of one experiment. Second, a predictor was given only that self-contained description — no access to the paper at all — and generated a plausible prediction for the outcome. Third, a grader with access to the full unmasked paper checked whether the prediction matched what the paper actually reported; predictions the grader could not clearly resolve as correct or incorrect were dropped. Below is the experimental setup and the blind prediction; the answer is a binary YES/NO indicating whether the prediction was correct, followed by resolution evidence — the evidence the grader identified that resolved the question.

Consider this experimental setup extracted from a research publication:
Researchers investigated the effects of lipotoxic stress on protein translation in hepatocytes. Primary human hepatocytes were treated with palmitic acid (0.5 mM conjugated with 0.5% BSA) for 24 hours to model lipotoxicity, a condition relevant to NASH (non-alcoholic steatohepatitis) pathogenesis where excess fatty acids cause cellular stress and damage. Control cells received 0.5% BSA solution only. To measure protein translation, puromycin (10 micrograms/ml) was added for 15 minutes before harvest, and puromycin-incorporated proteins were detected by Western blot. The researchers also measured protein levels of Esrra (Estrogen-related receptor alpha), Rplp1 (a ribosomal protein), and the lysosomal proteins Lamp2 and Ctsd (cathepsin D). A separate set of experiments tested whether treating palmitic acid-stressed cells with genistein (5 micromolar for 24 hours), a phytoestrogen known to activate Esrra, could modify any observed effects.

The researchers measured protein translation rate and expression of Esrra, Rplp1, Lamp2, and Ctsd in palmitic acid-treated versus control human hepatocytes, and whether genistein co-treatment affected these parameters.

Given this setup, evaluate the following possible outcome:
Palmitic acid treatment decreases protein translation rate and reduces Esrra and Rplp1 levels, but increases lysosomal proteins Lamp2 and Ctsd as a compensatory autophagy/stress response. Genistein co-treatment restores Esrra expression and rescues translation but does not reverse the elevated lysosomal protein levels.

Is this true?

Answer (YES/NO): NO